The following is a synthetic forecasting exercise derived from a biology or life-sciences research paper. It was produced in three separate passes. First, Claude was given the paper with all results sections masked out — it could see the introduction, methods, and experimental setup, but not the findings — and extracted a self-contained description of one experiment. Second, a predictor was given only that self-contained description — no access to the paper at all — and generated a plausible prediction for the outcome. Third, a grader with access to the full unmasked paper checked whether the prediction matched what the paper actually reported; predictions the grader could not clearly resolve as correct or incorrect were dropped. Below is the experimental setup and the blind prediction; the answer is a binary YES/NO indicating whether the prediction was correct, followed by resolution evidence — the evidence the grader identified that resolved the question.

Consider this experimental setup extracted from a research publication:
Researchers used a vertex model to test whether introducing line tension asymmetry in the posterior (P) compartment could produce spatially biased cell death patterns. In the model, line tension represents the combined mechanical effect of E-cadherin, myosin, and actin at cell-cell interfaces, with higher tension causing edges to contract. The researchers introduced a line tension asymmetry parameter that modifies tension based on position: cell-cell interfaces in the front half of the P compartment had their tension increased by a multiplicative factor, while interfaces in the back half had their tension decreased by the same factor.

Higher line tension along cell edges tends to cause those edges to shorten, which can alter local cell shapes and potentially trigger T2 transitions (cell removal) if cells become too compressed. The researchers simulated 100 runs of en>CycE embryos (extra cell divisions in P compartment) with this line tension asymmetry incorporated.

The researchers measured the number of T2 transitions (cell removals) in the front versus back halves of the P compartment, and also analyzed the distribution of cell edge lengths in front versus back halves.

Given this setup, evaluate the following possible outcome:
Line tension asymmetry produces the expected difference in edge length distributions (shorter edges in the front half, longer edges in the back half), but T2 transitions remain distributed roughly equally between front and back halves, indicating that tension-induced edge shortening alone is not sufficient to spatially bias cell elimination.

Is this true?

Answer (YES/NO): NO